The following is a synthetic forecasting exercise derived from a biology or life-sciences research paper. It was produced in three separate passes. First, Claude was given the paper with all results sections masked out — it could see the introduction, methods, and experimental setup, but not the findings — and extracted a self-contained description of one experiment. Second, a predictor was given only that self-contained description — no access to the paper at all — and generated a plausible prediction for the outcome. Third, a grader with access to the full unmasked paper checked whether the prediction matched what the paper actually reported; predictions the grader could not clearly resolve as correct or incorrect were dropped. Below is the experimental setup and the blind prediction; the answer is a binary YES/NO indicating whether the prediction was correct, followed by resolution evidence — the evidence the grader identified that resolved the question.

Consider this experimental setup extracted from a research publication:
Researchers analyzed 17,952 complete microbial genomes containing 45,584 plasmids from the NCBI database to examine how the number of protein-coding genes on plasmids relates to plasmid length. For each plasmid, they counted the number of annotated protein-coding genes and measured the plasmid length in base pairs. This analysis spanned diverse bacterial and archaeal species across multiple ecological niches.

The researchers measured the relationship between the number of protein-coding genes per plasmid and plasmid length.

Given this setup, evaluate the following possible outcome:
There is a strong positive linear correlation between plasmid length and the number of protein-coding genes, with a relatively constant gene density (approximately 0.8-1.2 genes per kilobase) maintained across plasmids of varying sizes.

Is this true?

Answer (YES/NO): NO